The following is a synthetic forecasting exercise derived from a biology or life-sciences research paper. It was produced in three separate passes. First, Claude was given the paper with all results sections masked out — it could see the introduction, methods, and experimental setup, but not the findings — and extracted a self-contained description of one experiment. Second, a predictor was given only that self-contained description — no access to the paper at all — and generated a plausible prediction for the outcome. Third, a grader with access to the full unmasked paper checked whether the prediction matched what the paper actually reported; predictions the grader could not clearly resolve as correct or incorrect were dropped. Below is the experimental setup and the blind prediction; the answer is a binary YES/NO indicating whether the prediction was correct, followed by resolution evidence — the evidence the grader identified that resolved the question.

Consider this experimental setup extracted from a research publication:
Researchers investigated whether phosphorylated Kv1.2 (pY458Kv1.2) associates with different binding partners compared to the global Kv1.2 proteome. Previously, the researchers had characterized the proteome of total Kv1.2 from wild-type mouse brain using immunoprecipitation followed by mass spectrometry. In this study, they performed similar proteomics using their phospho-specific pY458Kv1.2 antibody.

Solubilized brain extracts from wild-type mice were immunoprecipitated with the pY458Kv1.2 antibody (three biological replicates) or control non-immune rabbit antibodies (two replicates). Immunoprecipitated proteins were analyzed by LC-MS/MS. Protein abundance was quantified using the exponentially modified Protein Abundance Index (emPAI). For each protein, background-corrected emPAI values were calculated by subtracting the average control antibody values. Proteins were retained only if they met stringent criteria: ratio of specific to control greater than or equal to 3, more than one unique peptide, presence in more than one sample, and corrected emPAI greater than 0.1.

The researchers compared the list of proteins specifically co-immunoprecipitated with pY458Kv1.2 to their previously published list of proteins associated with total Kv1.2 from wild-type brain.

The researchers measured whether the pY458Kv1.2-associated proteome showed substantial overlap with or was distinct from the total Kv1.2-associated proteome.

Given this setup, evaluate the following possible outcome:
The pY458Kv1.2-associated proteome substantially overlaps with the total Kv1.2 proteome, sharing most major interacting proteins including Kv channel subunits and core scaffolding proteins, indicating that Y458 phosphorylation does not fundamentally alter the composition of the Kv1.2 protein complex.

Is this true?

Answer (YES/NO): NO